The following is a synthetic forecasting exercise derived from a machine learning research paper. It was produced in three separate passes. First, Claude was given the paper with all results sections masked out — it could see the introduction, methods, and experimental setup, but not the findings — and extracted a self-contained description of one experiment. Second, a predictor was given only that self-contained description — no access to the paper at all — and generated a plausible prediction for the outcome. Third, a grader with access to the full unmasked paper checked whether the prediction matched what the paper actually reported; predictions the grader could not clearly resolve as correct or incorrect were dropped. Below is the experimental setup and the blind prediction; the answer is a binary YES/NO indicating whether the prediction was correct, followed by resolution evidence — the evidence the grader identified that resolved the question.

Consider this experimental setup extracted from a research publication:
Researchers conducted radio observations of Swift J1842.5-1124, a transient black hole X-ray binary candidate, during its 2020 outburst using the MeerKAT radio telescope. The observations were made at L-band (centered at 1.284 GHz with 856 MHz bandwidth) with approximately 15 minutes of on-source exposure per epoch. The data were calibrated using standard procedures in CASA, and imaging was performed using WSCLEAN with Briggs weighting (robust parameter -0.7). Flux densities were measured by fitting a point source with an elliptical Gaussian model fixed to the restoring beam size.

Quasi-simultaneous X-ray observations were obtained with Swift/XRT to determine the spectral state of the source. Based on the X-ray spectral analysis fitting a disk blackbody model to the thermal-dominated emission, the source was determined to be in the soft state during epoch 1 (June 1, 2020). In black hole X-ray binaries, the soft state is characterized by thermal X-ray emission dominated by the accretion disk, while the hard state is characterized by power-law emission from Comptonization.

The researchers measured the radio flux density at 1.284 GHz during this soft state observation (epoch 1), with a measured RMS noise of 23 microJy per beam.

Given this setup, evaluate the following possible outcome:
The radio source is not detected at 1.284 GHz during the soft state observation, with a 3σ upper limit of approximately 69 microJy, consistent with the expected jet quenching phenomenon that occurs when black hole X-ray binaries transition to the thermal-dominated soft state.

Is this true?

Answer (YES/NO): YES